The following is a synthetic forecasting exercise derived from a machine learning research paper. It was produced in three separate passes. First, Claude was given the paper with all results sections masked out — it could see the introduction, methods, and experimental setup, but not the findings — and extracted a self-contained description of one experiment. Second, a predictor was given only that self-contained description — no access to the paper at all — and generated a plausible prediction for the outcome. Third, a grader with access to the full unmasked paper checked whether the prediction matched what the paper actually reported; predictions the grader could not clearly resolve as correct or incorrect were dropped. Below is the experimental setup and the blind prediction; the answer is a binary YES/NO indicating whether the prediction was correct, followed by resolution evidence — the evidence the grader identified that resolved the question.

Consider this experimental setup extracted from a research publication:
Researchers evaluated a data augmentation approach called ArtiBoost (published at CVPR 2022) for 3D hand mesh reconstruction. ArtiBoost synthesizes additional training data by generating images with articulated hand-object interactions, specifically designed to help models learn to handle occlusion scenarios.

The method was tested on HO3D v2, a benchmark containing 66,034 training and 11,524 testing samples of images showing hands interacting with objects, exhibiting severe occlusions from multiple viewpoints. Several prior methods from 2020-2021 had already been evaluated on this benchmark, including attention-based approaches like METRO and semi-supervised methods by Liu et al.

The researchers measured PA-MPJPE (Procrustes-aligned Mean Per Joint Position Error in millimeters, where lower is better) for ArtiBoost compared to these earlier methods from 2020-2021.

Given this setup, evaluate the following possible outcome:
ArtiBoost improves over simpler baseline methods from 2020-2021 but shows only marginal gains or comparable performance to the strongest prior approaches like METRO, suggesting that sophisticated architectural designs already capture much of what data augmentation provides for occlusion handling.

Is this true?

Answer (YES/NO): NO